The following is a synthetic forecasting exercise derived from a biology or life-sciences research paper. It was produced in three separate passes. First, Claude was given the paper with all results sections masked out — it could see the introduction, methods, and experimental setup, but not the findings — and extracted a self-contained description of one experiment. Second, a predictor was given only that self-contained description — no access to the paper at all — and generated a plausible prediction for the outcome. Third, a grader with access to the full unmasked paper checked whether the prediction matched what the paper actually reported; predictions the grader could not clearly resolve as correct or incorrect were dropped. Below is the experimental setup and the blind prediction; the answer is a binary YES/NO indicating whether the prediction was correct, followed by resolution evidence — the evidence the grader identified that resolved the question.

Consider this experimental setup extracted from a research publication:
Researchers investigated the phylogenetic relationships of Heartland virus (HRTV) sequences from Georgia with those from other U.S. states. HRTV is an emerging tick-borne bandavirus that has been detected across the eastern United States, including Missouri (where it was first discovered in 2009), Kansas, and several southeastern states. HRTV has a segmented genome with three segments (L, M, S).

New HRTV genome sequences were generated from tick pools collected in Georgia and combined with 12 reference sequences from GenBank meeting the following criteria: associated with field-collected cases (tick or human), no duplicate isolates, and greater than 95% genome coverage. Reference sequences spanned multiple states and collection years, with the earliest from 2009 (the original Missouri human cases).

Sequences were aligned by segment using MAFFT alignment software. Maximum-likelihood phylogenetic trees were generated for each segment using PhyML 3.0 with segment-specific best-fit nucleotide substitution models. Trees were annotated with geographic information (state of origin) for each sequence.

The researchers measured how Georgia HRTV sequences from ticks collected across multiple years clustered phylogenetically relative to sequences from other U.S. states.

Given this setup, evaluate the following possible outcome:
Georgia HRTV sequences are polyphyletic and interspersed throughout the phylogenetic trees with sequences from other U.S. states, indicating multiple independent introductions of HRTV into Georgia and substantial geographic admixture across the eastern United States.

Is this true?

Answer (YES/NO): NO